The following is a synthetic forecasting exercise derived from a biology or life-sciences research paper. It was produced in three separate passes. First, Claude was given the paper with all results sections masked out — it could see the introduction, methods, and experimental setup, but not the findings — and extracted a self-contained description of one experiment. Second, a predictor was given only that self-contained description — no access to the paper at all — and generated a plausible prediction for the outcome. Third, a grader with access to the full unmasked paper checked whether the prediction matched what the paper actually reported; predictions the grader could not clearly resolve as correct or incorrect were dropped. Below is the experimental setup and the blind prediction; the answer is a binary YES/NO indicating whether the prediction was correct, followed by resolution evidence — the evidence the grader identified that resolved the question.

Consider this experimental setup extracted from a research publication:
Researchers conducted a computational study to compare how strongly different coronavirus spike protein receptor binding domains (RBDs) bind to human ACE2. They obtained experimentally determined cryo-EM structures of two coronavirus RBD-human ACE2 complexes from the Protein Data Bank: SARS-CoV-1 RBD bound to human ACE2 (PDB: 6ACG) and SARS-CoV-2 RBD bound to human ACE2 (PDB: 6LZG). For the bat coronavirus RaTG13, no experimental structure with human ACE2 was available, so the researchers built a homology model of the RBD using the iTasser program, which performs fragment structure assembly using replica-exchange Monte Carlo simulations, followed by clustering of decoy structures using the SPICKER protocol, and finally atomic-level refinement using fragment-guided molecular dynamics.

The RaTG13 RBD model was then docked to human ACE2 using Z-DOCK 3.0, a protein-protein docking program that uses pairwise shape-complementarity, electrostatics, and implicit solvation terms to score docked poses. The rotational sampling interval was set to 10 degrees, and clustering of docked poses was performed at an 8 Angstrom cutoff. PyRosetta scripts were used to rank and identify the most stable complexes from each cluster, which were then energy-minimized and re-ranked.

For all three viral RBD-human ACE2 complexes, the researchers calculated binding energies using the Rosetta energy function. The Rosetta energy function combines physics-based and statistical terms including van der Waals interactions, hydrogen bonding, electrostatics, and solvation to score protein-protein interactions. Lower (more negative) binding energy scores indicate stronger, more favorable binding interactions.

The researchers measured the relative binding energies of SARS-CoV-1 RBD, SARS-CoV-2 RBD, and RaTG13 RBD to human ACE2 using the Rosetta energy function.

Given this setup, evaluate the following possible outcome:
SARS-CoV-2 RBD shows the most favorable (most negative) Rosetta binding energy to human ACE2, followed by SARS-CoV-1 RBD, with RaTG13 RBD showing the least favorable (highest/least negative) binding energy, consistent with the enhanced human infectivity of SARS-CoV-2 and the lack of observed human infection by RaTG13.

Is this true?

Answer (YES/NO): NO